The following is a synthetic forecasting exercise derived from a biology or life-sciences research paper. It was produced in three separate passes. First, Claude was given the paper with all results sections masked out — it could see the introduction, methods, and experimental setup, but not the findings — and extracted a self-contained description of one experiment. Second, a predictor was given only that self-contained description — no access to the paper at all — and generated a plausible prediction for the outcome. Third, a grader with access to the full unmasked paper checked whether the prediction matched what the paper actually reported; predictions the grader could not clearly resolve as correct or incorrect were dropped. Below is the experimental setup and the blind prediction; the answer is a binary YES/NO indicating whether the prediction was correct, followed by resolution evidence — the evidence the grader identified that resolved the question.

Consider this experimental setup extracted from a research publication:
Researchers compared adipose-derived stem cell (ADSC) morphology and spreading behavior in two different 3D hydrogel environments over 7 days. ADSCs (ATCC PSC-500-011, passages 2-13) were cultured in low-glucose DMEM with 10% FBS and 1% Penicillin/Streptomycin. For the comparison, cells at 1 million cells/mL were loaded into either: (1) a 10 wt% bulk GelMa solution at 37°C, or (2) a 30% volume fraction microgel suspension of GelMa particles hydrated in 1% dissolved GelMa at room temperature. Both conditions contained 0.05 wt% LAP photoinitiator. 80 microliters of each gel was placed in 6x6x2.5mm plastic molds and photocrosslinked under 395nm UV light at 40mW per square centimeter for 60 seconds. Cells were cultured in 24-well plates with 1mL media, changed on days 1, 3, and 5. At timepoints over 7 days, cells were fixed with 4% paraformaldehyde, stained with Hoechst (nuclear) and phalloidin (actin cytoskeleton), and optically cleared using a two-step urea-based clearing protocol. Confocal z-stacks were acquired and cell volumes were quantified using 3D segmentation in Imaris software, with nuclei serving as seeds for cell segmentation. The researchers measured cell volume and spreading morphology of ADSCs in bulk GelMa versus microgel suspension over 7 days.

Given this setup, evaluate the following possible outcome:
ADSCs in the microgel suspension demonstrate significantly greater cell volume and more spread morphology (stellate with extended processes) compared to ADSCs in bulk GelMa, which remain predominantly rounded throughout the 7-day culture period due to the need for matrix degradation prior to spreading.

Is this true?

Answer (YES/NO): NO